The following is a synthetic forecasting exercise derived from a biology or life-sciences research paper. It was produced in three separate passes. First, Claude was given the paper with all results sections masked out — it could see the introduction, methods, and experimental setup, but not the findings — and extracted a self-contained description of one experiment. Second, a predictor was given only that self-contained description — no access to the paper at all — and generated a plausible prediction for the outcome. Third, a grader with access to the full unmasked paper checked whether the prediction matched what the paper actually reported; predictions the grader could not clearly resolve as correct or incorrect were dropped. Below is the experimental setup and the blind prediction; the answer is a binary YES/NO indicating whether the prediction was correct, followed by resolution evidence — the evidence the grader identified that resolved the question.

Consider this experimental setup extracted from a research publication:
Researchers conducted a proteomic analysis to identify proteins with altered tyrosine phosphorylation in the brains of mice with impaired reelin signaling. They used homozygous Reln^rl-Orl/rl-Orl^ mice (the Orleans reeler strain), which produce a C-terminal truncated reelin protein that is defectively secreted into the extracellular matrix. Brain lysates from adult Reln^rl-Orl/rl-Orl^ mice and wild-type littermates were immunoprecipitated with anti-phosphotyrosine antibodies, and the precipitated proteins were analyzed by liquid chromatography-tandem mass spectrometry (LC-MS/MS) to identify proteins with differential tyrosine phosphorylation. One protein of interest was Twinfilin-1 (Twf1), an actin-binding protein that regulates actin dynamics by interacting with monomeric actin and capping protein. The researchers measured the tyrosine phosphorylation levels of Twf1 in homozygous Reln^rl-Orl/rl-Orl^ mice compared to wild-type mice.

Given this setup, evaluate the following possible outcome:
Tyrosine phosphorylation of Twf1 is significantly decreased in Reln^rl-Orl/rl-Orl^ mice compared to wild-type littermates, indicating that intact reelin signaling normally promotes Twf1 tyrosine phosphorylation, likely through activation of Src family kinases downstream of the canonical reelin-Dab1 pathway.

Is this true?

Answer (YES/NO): YES